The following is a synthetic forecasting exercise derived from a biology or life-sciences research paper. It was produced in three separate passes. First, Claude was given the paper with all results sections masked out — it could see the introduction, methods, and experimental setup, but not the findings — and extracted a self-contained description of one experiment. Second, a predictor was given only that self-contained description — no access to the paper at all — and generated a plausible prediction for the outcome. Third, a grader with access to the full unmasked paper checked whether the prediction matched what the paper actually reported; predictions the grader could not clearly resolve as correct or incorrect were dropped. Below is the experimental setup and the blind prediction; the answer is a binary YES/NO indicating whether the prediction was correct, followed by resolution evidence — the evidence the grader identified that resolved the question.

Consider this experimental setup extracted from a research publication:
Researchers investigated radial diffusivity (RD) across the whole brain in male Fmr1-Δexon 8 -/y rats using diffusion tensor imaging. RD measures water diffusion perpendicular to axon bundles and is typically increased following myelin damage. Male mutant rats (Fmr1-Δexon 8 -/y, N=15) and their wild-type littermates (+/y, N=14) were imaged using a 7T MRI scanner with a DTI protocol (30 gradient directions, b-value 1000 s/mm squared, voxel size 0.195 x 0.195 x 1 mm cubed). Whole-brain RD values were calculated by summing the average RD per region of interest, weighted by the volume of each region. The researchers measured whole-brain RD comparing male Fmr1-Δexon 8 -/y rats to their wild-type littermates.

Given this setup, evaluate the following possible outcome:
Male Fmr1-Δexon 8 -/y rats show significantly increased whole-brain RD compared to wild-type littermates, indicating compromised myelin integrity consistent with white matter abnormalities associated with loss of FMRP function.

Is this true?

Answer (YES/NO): YES